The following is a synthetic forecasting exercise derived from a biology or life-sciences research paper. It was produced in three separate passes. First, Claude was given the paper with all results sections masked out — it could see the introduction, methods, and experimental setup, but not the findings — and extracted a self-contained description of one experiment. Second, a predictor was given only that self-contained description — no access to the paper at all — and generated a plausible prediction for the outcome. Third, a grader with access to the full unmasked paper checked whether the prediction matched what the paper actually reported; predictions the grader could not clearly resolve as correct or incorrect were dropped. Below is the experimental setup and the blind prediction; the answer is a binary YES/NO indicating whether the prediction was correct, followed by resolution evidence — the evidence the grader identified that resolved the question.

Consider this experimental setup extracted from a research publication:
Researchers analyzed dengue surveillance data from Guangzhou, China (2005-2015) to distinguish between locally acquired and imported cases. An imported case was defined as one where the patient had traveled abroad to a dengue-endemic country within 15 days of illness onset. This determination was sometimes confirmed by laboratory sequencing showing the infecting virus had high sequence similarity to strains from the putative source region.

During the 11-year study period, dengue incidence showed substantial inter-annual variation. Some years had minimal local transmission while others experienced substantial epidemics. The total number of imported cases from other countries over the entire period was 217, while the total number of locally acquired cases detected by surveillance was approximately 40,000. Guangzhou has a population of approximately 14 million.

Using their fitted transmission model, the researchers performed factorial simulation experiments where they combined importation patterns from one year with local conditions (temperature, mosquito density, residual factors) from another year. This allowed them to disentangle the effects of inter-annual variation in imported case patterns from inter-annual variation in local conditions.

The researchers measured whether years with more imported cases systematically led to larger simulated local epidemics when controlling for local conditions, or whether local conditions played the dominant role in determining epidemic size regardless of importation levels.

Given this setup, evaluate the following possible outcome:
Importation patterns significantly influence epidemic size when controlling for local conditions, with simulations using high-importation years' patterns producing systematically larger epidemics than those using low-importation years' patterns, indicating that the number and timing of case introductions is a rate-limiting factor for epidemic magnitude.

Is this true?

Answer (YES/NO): YES